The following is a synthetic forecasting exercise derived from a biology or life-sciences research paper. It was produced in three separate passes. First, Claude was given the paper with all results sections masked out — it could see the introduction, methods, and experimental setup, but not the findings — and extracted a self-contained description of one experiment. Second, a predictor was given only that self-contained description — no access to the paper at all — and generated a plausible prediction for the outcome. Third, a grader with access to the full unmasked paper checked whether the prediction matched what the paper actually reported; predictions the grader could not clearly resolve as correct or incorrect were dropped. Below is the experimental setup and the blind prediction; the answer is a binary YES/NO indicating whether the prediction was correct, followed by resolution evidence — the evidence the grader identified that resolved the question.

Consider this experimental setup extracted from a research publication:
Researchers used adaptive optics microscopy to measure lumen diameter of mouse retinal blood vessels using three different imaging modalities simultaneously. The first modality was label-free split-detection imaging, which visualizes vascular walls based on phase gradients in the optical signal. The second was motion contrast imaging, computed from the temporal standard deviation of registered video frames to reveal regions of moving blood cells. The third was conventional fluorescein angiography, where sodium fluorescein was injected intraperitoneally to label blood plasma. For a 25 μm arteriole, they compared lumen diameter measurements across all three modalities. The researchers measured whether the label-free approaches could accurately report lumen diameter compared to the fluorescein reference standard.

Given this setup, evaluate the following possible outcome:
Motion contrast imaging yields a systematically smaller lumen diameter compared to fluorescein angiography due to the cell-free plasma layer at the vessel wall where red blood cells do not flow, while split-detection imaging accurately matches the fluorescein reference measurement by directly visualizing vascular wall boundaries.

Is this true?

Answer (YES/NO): NO